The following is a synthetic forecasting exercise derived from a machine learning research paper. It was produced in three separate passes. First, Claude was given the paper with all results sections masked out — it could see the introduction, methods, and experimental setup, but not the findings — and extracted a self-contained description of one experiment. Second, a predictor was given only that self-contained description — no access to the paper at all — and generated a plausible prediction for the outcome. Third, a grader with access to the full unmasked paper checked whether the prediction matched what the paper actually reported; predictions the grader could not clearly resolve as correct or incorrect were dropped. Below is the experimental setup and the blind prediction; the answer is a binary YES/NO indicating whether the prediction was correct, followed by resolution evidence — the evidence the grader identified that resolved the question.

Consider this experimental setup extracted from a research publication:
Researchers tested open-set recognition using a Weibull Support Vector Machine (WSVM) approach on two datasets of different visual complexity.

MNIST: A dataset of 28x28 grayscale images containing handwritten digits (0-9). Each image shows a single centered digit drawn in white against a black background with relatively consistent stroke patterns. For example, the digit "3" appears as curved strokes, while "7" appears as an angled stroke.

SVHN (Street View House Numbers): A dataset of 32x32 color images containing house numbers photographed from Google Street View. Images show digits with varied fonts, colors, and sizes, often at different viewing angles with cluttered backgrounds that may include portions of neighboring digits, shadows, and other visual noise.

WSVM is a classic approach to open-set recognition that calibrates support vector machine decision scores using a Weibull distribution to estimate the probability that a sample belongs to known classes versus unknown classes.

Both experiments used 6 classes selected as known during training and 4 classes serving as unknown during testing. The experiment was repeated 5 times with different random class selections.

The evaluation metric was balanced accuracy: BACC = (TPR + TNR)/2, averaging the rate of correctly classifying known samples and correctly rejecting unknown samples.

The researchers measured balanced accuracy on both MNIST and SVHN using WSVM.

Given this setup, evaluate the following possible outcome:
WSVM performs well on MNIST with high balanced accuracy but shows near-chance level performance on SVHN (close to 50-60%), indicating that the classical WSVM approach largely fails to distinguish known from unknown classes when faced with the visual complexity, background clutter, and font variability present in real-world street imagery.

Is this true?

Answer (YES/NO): NO